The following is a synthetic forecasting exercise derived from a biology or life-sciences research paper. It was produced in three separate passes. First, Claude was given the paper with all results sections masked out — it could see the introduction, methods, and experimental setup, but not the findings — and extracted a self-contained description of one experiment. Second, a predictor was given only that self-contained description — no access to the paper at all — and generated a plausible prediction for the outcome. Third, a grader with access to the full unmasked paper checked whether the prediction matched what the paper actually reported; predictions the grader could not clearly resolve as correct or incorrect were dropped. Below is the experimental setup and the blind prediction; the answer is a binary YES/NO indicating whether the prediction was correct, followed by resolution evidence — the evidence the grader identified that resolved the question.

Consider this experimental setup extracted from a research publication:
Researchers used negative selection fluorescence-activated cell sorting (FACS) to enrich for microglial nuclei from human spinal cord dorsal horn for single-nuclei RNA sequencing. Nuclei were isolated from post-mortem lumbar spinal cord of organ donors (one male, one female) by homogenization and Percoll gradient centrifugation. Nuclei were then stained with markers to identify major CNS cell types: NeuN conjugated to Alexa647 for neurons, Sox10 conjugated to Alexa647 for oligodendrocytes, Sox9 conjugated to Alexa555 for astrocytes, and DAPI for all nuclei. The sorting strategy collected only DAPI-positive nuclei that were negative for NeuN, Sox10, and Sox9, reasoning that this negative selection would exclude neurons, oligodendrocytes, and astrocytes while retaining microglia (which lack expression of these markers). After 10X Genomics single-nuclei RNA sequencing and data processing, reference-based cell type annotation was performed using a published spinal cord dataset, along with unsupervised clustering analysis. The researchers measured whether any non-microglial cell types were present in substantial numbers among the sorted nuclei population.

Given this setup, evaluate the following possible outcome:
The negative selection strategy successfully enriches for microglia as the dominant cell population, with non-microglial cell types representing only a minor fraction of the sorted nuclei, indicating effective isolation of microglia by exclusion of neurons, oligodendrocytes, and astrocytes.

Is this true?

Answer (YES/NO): NO